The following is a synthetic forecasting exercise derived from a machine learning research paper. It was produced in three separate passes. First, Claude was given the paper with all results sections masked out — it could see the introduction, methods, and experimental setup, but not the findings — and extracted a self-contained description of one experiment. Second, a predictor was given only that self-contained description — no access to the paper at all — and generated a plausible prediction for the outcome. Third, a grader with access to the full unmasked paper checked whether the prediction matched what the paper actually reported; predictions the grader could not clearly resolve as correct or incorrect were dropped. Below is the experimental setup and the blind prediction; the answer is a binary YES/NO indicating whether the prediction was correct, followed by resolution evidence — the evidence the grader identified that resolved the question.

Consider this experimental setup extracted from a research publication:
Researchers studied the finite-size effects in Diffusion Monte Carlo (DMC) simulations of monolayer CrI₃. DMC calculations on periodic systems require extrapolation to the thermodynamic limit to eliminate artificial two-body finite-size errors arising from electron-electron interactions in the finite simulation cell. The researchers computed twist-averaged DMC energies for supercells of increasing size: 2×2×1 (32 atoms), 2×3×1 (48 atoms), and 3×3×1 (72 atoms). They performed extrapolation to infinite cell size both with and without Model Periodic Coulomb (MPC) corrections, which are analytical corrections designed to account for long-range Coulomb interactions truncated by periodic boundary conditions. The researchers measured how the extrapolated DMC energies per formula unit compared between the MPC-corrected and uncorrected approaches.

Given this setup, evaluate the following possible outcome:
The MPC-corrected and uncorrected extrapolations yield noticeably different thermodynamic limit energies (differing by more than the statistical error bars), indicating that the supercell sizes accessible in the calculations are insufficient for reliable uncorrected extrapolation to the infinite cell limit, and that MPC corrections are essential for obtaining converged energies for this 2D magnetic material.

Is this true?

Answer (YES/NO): NO